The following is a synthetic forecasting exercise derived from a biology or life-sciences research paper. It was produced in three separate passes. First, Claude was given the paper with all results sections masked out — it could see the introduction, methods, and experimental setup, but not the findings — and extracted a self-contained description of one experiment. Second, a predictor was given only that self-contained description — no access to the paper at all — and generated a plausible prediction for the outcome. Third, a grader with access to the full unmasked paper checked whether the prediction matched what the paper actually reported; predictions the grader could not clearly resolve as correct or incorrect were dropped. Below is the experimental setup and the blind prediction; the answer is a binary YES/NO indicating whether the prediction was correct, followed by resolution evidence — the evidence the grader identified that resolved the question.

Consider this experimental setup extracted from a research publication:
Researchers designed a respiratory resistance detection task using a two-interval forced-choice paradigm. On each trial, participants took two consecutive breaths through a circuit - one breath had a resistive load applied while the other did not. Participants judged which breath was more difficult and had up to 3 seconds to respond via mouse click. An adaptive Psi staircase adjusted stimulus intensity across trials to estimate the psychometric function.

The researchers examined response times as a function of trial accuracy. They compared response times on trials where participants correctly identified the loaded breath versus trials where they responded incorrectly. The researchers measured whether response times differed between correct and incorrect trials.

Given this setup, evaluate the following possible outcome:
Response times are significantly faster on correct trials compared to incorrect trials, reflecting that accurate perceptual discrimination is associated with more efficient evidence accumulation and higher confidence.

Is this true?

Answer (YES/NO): YES